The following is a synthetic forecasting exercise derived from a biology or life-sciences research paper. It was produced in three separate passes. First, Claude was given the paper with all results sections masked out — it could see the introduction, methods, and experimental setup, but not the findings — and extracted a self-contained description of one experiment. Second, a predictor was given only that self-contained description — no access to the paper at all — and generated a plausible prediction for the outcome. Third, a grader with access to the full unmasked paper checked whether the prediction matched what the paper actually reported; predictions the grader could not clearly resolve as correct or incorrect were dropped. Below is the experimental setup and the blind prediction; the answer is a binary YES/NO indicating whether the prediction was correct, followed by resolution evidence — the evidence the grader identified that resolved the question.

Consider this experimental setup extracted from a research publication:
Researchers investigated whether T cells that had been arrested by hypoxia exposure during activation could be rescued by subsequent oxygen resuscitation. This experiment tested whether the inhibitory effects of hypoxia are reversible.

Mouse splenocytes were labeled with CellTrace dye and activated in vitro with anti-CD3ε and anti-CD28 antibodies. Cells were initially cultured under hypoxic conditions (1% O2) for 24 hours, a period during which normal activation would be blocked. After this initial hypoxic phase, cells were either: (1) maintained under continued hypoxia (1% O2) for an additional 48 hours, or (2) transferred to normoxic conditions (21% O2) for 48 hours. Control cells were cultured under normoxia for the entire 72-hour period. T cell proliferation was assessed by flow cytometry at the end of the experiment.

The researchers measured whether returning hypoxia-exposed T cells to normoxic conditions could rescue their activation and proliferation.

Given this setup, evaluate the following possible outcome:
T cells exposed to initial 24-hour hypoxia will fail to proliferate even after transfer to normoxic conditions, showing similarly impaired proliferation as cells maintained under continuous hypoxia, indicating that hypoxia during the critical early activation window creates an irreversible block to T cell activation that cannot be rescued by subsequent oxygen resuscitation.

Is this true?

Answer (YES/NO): NO